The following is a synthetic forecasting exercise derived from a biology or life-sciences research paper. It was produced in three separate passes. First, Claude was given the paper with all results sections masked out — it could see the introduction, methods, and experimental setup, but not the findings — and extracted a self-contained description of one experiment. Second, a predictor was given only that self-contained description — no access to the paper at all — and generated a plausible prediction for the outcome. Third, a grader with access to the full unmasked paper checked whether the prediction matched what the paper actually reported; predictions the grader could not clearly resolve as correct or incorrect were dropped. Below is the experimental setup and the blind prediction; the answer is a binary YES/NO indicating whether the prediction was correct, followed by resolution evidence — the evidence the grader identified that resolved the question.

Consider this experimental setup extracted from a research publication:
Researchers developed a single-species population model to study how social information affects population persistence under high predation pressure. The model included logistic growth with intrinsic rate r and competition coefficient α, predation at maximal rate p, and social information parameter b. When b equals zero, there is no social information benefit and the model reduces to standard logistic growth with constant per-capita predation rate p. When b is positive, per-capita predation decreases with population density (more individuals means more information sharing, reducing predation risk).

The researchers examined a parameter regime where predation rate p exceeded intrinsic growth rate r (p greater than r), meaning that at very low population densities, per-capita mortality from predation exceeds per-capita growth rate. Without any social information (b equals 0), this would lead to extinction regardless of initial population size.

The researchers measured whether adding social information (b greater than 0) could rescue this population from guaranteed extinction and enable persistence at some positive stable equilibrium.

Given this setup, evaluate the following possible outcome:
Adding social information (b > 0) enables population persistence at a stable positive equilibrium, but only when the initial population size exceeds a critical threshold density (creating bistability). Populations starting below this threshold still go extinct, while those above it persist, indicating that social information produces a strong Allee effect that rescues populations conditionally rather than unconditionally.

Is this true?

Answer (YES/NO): YES